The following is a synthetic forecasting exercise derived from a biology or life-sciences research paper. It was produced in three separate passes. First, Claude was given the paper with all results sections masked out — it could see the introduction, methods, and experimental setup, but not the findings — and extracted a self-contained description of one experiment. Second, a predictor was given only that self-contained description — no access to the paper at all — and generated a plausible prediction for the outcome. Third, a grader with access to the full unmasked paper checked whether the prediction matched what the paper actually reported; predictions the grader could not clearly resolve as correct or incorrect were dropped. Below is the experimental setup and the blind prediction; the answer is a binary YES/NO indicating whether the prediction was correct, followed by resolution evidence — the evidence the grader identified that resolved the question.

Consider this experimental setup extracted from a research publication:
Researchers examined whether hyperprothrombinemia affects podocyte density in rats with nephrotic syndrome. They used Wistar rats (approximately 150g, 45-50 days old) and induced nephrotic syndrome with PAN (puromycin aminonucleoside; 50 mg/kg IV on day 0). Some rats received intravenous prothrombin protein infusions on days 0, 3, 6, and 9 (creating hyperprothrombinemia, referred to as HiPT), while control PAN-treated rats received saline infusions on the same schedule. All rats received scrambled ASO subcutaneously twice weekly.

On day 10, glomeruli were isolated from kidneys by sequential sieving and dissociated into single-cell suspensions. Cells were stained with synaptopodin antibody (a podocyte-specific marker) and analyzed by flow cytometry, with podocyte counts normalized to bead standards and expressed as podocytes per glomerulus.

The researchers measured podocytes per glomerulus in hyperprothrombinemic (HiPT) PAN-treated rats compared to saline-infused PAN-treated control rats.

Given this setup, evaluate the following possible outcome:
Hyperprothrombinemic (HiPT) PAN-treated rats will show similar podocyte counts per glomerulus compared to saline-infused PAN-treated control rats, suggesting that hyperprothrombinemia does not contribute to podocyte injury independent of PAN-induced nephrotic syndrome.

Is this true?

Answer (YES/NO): NO